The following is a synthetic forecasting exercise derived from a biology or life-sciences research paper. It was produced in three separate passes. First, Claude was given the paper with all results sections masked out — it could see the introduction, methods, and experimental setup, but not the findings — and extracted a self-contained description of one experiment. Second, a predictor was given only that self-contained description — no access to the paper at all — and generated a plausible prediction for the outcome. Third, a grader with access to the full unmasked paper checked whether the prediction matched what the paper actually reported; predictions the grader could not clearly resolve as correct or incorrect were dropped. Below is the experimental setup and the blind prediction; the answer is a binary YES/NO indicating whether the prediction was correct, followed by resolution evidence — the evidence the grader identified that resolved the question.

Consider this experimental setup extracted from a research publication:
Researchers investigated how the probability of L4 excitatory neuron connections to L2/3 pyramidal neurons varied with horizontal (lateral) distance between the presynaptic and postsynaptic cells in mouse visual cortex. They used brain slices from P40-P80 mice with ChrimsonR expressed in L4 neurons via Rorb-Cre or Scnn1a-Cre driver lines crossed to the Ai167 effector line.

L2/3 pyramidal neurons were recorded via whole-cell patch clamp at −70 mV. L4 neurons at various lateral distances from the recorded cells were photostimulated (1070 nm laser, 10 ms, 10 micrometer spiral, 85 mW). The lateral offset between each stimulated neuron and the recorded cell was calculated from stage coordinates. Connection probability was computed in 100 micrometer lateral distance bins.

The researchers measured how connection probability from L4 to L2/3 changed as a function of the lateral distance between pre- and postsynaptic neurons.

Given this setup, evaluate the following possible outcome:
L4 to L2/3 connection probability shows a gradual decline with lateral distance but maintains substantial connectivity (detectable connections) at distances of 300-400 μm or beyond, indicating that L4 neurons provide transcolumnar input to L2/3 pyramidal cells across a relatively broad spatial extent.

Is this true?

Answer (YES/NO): NO